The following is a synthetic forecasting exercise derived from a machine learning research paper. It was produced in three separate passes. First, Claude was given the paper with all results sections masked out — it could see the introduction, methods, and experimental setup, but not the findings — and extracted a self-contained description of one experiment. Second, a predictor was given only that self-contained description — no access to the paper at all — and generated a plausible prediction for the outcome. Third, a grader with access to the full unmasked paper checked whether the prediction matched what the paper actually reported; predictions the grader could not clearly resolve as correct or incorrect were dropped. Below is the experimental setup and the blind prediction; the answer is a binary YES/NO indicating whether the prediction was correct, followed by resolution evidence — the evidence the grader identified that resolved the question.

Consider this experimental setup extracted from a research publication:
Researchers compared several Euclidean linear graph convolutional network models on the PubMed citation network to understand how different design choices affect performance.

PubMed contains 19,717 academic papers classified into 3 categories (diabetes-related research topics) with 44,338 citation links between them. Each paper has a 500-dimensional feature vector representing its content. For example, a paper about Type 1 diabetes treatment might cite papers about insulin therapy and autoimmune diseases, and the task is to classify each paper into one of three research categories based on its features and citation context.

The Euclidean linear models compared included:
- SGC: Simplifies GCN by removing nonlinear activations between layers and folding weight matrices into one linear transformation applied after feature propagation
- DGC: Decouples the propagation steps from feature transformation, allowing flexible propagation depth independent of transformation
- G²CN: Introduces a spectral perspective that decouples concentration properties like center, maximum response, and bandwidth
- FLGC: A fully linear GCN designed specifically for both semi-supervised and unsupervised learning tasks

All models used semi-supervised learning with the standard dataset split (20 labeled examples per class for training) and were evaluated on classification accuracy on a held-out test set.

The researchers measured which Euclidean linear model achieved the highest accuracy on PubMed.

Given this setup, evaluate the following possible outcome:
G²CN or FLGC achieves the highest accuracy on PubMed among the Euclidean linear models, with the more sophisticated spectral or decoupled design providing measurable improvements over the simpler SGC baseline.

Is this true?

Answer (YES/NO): YES